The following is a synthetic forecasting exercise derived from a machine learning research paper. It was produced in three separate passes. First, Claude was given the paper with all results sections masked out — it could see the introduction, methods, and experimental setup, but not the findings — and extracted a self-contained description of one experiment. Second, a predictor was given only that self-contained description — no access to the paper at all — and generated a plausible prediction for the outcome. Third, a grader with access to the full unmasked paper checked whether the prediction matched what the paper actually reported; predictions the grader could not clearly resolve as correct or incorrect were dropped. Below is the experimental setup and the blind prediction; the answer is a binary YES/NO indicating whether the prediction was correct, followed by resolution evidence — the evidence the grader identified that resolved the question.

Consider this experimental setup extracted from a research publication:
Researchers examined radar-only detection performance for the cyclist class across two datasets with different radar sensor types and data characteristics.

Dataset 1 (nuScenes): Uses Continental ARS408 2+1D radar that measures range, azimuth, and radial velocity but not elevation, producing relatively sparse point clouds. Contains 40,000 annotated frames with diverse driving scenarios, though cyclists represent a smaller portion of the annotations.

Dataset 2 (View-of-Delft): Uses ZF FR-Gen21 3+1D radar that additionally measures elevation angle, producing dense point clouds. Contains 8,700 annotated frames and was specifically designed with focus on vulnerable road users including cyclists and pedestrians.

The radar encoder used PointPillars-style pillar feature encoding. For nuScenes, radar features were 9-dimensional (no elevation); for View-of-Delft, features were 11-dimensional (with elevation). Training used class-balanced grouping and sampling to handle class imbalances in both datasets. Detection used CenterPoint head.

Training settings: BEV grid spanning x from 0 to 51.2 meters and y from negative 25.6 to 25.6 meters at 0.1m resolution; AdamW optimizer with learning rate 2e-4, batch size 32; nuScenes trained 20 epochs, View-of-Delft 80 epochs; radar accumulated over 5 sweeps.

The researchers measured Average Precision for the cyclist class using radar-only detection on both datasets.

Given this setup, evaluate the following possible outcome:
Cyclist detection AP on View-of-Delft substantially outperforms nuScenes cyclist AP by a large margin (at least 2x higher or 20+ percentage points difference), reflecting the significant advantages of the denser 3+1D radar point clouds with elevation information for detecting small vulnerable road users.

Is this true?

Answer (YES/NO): YES